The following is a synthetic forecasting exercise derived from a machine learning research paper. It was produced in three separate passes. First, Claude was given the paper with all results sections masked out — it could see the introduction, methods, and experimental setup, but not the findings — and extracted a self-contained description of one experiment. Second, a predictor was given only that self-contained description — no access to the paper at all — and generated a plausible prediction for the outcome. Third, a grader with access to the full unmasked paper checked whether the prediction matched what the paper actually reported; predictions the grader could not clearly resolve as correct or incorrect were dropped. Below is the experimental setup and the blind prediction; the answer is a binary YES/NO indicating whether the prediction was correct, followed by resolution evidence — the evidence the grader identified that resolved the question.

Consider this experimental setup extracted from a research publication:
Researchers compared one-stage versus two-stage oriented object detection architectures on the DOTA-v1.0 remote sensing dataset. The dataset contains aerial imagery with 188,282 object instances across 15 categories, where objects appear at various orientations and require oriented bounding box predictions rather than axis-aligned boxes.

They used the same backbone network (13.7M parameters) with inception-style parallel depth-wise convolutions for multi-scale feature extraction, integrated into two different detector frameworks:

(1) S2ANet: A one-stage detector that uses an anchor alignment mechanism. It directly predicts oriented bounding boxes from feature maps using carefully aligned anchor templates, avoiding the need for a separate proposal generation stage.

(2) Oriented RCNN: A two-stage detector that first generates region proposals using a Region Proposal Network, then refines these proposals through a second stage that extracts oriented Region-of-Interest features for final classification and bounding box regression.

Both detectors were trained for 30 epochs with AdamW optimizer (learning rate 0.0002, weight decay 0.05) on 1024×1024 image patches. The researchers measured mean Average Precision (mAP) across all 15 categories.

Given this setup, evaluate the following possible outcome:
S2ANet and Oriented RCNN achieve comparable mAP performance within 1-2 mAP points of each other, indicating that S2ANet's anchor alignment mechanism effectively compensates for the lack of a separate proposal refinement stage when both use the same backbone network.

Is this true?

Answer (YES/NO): YES